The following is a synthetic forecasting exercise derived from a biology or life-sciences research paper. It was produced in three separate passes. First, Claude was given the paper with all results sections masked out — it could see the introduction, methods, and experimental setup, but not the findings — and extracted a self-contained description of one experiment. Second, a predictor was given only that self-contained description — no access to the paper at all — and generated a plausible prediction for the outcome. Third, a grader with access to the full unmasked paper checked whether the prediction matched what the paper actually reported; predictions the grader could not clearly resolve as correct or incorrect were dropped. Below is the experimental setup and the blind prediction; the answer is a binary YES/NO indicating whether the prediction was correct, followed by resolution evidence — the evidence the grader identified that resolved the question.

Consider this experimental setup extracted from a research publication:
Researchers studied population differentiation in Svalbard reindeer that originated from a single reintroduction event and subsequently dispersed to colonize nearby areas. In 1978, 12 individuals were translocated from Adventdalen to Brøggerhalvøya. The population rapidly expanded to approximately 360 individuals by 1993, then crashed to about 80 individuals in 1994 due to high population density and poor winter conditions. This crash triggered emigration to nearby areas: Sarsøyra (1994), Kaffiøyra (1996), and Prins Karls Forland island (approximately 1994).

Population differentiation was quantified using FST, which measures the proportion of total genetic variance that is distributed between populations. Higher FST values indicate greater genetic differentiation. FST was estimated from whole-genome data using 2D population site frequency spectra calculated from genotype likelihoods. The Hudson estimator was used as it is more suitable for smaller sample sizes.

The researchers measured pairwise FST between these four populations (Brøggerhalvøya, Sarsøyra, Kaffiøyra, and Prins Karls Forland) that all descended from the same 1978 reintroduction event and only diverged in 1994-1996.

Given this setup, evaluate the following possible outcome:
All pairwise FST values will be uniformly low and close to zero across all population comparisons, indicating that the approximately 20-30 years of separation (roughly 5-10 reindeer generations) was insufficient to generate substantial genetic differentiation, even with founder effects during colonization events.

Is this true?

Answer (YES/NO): NO